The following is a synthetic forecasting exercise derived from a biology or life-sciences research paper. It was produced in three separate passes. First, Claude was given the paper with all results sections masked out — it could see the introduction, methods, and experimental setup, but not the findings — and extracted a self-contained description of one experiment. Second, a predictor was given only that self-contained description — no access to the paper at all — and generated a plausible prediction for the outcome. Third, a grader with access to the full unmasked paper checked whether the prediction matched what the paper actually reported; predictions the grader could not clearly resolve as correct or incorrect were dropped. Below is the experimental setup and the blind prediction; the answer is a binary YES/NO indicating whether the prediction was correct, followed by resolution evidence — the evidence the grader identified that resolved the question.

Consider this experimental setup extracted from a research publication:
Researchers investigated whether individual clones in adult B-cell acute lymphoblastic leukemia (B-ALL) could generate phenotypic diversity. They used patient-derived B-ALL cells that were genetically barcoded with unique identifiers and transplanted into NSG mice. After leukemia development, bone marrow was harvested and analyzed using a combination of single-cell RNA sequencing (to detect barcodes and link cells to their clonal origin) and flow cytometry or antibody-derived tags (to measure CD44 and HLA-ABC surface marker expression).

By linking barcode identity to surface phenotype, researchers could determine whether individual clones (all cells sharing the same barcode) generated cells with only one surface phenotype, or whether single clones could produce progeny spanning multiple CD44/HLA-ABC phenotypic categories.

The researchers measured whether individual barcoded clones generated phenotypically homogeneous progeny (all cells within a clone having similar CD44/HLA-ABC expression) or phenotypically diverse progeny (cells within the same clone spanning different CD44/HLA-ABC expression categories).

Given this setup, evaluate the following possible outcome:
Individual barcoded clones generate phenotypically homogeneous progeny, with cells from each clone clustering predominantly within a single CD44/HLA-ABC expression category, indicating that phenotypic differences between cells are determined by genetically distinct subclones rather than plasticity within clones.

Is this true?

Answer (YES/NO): NO